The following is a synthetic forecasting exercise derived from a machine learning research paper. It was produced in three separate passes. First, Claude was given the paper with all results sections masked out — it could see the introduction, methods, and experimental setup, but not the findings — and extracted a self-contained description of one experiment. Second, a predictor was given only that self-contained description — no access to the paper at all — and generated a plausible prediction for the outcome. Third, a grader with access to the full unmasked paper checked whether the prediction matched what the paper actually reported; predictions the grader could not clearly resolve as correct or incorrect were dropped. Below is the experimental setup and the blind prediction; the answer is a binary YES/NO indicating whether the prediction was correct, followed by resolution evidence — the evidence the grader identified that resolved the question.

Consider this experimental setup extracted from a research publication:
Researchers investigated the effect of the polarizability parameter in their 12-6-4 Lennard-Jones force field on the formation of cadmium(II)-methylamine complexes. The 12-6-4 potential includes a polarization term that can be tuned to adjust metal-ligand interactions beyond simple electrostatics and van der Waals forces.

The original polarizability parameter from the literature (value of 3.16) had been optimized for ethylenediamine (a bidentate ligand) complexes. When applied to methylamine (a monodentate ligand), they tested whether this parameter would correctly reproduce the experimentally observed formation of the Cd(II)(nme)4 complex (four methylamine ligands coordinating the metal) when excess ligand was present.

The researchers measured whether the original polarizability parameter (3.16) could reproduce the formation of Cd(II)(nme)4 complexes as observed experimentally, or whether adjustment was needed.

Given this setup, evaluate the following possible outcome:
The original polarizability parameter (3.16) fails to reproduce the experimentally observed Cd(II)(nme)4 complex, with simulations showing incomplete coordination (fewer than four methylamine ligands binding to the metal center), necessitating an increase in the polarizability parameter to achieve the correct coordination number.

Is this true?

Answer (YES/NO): YES